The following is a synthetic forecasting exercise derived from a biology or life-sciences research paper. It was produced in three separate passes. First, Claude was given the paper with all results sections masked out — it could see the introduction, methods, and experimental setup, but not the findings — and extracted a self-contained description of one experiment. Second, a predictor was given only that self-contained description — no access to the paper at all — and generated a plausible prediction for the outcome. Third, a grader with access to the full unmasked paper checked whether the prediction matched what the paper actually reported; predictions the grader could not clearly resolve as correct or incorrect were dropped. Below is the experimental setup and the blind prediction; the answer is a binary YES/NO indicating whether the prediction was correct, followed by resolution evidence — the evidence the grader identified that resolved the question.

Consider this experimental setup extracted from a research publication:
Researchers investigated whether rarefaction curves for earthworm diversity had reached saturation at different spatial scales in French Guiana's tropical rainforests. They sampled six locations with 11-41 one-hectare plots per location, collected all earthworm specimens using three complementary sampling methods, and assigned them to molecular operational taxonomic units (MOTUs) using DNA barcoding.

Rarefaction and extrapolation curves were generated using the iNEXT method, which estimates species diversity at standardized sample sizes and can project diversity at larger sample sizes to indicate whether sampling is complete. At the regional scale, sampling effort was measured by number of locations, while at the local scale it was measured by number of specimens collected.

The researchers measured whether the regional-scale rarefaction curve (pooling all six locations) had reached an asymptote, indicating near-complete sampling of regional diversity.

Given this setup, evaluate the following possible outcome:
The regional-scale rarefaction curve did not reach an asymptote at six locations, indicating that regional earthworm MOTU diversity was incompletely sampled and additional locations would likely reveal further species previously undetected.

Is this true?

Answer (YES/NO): YES